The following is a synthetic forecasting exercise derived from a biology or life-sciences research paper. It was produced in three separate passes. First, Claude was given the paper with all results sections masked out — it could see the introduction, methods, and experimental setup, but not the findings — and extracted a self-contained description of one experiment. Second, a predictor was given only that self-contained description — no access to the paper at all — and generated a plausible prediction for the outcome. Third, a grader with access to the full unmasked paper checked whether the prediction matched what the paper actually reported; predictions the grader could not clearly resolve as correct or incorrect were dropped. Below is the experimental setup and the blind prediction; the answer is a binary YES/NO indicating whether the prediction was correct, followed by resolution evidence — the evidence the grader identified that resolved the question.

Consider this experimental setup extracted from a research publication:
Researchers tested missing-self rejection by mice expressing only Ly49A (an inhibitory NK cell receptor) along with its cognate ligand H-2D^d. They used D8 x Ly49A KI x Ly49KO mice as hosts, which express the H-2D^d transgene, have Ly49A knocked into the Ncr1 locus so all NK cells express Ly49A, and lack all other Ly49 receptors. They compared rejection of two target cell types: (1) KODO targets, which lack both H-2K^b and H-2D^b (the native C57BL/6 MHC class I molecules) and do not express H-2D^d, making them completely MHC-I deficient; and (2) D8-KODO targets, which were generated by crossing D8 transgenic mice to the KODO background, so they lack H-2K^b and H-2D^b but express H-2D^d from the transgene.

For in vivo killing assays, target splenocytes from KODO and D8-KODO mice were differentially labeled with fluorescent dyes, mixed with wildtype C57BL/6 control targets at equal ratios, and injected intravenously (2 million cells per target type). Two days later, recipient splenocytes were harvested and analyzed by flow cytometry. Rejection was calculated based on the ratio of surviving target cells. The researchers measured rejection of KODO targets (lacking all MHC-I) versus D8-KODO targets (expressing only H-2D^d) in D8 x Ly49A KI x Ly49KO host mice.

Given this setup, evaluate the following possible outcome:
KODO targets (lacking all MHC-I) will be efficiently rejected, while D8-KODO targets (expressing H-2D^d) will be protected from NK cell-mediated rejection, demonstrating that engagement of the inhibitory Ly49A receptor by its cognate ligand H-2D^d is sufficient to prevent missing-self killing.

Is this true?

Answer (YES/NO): YES